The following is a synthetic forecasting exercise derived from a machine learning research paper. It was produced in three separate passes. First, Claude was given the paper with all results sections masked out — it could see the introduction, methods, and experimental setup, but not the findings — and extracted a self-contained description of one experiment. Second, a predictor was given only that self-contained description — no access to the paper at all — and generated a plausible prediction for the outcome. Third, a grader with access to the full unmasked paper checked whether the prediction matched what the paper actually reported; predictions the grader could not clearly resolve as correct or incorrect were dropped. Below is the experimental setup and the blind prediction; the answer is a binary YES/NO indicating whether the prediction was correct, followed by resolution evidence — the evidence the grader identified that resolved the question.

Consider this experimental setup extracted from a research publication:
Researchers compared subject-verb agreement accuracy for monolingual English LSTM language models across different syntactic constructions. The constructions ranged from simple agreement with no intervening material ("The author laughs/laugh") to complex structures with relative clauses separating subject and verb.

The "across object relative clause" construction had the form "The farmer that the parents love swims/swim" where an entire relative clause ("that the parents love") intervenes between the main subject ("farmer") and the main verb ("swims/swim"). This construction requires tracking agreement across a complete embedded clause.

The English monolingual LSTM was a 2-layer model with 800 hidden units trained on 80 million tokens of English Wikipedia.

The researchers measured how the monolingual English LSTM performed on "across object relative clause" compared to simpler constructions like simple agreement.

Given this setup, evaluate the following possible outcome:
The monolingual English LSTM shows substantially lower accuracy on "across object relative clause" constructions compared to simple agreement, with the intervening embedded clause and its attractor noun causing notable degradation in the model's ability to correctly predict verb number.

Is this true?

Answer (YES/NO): YES